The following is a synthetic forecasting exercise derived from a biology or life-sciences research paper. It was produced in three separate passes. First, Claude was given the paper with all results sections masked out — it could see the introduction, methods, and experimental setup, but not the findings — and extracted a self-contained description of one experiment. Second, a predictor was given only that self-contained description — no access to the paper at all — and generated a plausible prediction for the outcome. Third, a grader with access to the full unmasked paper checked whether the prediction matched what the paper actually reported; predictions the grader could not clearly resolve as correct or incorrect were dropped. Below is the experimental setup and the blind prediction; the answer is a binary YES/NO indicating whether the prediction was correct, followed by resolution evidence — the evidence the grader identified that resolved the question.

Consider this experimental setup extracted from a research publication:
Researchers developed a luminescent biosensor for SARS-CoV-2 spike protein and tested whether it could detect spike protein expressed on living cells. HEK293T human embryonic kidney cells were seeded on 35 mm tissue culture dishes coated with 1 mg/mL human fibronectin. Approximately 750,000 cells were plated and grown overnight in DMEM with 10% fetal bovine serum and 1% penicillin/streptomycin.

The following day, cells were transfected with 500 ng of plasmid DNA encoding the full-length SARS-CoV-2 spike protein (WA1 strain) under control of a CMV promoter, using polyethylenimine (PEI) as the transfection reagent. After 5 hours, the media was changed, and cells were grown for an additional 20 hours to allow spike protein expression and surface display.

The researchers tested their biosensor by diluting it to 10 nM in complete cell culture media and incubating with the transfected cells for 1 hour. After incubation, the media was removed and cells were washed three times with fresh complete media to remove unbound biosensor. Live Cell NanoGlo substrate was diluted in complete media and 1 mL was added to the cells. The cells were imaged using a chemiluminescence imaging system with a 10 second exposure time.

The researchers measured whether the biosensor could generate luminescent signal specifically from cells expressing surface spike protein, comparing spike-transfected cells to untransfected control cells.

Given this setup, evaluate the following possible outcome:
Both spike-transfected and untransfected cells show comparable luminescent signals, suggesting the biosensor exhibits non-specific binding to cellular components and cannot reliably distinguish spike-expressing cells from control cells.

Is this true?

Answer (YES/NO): NO